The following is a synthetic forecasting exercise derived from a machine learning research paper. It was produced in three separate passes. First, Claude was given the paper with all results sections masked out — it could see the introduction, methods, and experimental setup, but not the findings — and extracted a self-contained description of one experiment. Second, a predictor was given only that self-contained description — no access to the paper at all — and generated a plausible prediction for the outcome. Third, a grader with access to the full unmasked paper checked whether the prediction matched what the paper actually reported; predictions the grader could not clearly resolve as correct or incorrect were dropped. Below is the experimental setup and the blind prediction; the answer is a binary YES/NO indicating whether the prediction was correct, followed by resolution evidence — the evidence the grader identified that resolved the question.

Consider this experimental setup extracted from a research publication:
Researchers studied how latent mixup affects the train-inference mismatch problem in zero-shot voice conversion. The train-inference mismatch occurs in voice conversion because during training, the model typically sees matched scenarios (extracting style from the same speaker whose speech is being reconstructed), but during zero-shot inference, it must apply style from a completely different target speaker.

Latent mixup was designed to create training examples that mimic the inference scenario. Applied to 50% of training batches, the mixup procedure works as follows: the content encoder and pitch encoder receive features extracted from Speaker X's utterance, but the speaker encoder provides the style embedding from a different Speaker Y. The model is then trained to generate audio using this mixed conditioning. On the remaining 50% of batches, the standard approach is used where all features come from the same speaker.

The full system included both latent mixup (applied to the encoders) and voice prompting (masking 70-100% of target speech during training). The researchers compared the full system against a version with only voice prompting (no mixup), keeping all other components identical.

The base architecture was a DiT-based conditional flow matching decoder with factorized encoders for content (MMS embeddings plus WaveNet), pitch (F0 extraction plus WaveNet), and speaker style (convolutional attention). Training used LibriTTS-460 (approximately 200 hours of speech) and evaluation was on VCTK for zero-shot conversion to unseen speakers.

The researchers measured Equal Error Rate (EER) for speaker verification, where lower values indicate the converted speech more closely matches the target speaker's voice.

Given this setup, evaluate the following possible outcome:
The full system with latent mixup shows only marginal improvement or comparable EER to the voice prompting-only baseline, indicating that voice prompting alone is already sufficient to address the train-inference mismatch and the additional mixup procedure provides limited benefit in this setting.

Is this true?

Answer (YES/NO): NO